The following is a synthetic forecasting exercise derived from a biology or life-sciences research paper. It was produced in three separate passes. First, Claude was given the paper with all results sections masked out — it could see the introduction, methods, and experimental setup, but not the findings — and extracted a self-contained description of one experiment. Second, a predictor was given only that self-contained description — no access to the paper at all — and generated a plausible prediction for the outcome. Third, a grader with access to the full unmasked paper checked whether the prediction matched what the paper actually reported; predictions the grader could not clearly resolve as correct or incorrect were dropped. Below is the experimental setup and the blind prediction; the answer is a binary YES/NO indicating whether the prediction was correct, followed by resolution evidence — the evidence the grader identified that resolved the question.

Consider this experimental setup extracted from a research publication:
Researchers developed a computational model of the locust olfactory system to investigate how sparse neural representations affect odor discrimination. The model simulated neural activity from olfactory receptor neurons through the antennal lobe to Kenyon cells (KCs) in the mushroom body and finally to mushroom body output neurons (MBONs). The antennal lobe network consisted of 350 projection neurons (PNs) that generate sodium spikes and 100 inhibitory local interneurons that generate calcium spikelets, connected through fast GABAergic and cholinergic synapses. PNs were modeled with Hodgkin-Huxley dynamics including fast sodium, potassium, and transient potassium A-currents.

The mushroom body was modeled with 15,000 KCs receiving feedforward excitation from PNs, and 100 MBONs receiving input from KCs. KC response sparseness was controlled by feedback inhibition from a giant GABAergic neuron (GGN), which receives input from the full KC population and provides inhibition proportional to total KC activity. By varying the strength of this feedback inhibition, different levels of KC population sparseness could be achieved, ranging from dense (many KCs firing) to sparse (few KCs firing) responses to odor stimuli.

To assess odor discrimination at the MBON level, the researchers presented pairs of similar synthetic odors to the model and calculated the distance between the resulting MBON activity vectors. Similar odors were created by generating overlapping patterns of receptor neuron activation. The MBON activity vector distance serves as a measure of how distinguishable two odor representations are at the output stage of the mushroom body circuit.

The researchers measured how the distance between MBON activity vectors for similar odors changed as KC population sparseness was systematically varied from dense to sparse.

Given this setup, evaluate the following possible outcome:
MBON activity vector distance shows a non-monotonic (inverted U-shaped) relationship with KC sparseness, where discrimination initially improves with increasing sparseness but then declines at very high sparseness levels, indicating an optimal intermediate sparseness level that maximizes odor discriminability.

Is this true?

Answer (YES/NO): YES